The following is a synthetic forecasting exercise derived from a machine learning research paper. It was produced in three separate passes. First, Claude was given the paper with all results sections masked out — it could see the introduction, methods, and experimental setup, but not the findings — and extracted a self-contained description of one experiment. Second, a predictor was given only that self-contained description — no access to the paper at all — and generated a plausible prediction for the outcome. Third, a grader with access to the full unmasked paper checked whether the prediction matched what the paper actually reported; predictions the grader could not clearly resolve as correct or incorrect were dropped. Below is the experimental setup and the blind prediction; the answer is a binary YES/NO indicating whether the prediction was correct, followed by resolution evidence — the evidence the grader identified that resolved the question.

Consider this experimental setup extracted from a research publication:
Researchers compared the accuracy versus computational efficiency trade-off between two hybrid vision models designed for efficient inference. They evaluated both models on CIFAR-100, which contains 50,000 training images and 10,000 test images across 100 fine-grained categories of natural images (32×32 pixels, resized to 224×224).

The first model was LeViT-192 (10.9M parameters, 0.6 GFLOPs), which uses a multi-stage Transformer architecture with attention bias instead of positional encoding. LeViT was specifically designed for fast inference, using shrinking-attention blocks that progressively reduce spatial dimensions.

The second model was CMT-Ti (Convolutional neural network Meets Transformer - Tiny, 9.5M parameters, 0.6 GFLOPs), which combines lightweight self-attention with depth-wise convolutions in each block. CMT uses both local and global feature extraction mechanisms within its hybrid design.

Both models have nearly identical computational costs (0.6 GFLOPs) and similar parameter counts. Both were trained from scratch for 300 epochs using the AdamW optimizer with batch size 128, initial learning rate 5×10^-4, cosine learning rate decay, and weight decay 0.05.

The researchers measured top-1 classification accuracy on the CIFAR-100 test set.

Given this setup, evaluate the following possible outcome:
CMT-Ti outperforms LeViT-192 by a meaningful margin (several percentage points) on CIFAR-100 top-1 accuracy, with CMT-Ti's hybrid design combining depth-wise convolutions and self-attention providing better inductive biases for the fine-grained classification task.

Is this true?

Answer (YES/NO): YES